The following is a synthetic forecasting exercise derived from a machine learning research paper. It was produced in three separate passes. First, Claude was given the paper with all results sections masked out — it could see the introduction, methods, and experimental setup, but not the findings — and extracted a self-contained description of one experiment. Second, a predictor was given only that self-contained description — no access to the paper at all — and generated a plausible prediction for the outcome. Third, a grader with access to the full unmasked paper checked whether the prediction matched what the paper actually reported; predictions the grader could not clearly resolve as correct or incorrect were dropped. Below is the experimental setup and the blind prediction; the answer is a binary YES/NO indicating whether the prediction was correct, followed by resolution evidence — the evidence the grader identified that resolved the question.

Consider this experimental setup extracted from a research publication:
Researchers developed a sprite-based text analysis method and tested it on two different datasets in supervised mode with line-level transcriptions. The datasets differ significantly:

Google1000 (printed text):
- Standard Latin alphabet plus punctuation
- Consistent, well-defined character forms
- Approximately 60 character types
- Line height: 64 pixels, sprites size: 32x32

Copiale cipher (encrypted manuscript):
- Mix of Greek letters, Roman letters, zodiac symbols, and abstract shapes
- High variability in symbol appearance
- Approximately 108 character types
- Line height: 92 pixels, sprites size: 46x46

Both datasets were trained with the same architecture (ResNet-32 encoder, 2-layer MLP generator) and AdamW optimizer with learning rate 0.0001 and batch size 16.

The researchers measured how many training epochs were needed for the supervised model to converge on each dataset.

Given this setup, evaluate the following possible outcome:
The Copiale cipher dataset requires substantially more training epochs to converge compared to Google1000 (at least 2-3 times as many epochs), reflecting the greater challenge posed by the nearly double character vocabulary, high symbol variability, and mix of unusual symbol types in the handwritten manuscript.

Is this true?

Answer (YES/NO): YES